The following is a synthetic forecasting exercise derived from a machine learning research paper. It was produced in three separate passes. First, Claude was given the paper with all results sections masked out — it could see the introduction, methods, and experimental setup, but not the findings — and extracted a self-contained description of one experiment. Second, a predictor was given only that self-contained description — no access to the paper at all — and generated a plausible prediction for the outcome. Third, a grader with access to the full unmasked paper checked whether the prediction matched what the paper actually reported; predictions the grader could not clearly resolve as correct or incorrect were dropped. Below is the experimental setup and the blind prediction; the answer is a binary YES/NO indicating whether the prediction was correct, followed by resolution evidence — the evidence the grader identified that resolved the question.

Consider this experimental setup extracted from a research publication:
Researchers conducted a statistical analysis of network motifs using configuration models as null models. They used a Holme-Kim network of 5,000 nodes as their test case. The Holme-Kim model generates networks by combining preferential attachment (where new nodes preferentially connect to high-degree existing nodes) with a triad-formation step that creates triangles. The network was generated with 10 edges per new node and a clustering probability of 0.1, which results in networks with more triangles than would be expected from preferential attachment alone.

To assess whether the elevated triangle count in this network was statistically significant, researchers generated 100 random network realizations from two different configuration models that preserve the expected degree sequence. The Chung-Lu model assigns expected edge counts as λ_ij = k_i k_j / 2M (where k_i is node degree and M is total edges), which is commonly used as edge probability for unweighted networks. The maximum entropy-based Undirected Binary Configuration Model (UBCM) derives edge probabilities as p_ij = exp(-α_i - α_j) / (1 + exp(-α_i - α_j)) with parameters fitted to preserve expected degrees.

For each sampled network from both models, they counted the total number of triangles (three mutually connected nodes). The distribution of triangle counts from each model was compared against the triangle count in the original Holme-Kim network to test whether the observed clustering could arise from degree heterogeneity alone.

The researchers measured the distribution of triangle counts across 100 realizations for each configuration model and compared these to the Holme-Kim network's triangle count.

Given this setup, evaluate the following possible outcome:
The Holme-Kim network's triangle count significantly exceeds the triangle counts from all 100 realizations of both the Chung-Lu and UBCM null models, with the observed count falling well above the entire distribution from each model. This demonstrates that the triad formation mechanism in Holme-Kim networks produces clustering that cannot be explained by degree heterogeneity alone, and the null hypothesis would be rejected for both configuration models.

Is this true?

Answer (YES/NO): NO